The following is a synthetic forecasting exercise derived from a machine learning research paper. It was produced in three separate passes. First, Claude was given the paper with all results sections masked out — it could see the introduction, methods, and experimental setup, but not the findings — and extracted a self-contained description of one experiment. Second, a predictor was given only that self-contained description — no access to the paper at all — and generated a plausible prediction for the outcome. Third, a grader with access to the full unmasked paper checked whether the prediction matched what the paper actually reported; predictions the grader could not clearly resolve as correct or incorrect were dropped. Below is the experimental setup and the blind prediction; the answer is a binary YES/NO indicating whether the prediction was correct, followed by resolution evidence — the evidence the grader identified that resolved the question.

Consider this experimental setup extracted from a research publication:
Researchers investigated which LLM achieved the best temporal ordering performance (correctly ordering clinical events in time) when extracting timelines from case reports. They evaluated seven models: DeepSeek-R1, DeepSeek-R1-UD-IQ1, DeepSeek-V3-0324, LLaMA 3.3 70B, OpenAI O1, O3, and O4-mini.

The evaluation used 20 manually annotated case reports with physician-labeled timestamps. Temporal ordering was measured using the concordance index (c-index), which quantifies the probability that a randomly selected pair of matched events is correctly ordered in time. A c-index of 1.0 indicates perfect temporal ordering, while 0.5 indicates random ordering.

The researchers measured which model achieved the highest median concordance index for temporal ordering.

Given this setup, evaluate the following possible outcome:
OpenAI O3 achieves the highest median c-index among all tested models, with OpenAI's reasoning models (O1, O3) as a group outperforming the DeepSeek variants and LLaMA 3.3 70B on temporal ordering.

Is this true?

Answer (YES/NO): NO